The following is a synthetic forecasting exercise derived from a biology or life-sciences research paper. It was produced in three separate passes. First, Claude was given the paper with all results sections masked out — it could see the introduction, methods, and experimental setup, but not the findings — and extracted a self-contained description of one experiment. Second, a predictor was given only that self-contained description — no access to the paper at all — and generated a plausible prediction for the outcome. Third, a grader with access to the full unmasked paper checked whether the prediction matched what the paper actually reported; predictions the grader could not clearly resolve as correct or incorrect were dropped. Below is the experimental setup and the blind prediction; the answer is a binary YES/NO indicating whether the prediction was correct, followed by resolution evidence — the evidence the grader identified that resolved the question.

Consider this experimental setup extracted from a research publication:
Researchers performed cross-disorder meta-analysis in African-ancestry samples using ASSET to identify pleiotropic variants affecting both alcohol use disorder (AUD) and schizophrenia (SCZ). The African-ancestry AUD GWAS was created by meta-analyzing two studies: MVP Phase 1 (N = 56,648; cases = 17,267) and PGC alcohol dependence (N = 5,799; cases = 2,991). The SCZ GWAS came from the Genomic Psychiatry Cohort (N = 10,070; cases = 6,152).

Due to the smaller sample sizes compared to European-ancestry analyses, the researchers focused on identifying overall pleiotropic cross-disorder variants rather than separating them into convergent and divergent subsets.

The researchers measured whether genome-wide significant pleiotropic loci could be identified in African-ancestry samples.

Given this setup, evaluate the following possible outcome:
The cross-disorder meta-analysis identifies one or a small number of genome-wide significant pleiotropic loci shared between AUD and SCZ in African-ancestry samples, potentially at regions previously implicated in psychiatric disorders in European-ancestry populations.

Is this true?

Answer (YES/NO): NO